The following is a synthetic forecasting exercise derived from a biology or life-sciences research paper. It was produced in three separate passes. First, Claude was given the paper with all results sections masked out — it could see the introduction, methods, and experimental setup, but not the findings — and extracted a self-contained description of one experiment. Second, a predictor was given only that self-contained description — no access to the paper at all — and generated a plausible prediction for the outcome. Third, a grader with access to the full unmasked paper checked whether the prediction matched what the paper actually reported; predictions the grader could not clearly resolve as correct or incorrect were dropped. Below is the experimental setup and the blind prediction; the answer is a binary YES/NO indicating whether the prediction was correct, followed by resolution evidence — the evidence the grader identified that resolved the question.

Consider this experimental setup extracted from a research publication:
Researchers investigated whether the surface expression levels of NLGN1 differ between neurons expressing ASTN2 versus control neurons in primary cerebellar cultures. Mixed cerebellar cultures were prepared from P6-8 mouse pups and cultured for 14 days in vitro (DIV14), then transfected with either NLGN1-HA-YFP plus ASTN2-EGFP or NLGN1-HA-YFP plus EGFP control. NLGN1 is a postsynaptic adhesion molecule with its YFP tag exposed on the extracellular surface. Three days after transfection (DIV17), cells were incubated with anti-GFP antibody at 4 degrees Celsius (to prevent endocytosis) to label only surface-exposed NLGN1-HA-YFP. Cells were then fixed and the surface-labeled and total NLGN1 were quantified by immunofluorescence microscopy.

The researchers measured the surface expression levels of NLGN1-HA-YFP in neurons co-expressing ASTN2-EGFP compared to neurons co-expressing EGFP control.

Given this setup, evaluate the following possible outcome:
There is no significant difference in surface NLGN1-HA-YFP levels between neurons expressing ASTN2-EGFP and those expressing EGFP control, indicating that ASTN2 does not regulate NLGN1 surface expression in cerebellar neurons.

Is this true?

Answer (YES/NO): NO